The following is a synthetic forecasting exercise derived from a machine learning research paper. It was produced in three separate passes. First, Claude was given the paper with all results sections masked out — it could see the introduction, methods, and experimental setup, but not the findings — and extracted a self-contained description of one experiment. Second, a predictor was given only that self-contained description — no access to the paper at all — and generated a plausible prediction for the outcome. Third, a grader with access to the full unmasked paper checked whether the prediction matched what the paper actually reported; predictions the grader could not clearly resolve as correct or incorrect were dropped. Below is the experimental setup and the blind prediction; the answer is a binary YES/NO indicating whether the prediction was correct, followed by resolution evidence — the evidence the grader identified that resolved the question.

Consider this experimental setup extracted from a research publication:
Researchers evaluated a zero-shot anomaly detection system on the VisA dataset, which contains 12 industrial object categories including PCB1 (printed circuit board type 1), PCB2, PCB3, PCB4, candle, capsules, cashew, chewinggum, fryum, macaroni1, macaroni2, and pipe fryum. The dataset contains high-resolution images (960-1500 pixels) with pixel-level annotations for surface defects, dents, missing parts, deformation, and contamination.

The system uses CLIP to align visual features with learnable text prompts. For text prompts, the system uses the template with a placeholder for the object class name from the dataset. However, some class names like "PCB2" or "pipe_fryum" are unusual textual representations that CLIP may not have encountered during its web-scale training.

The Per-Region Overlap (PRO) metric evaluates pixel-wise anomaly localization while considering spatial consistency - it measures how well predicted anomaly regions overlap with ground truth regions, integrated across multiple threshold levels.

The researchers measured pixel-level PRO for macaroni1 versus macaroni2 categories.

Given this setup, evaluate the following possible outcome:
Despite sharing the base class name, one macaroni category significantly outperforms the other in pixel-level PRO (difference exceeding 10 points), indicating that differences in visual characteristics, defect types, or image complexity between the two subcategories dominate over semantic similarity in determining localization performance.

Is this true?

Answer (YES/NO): NO